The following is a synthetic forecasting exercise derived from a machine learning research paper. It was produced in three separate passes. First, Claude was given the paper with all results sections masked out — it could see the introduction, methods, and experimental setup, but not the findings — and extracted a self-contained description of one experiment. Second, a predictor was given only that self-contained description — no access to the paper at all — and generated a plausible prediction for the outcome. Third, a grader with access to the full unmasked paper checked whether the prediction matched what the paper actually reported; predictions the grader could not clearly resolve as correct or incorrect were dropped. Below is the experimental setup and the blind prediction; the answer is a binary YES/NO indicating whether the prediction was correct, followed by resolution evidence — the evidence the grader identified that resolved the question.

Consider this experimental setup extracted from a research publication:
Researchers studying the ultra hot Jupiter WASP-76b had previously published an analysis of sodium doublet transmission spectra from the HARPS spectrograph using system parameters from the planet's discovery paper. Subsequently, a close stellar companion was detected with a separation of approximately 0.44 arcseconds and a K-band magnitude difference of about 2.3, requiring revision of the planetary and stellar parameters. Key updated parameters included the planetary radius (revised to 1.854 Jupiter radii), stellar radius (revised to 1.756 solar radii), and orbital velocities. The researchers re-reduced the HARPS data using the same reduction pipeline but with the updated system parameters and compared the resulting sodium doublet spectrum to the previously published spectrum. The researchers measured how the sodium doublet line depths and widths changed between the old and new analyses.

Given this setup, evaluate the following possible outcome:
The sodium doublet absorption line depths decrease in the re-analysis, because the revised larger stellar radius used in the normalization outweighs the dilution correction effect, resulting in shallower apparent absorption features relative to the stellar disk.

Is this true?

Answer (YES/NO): YES